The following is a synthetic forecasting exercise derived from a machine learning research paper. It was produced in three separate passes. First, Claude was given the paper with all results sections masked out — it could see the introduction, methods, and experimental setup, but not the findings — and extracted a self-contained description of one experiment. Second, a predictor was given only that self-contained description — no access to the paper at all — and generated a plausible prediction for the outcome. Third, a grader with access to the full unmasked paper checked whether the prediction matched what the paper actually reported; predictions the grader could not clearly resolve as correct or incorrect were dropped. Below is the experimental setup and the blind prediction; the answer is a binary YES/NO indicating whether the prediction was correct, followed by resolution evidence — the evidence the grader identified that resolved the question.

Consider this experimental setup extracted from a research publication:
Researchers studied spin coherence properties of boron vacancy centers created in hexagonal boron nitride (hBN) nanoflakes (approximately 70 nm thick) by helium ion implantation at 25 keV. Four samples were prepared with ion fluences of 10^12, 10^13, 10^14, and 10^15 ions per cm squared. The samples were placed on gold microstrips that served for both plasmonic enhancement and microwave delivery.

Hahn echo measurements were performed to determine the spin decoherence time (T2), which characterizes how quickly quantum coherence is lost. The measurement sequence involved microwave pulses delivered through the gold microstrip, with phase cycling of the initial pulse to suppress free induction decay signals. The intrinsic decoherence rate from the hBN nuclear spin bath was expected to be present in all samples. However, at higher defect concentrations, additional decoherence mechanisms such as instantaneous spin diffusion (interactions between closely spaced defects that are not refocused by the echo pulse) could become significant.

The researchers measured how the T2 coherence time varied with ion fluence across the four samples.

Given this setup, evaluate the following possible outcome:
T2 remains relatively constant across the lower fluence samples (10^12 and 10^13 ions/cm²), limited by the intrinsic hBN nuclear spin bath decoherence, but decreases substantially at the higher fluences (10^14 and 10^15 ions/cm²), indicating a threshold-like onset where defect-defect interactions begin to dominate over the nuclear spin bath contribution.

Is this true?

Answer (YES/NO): NO